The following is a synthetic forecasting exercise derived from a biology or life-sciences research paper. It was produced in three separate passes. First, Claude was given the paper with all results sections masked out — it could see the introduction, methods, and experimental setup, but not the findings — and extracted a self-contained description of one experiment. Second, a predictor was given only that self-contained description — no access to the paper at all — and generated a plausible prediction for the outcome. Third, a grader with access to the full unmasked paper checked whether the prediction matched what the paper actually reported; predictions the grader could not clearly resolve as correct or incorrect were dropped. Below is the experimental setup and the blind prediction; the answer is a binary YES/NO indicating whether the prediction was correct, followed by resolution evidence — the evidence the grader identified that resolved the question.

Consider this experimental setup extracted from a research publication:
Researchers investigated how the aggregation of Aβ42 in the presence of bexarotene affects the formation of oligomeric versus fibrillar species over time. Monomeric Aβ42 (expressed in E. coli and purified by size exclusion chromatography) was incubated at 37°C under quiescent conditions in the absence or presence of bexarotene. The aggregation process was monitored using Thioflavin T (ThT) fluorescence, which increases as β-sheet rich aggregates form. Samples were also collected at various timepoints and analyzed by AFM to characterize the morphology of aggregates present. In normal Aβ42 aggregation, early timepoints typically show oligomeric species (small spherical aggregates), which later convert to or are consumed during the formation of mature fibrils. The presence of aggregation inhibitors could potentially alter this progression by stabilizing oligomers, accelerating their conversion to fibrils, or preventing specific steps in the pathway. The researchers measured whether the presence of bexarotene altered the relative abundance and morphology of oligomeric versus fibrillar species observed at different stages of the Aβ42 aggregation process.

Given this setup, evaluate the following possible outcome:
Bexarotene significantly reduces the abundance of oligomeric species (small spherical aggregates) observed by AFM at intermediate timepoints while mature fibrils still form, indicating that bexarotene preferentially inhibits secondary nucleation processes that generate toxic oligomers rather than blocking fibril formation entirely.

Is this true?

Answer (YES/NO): NO